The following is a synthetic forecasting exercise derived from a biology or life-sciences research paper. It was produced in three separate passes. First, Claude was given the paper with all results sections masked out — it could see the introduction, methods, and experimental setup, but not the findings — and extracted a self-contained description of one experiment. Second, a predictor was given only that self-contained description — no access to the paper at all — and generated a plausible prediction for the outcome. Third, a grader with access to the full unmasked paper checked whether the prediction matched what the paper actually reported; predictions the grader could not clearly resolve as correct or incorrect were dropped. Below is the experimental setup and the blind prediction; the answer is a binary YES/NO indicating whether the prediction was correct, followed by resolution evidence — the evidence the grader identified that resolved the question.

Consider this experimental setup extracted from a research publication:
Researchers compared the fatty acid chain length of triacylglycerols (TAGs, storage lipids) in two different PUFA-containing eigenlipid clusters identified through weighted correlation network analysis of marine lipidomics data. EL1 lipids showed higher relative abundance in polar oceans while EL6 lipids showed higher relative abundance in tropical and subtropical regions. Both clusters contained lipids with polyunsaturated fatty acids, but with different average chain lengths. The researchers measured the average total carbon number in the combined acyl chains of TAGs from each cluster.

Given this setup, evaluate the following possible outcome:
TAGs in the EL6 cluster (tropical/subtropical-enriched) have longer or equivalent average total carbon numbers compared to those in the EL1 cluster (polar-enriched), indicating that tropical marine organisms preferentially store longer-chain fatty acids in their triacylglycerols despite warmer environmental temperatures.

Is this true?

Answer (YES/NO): YES